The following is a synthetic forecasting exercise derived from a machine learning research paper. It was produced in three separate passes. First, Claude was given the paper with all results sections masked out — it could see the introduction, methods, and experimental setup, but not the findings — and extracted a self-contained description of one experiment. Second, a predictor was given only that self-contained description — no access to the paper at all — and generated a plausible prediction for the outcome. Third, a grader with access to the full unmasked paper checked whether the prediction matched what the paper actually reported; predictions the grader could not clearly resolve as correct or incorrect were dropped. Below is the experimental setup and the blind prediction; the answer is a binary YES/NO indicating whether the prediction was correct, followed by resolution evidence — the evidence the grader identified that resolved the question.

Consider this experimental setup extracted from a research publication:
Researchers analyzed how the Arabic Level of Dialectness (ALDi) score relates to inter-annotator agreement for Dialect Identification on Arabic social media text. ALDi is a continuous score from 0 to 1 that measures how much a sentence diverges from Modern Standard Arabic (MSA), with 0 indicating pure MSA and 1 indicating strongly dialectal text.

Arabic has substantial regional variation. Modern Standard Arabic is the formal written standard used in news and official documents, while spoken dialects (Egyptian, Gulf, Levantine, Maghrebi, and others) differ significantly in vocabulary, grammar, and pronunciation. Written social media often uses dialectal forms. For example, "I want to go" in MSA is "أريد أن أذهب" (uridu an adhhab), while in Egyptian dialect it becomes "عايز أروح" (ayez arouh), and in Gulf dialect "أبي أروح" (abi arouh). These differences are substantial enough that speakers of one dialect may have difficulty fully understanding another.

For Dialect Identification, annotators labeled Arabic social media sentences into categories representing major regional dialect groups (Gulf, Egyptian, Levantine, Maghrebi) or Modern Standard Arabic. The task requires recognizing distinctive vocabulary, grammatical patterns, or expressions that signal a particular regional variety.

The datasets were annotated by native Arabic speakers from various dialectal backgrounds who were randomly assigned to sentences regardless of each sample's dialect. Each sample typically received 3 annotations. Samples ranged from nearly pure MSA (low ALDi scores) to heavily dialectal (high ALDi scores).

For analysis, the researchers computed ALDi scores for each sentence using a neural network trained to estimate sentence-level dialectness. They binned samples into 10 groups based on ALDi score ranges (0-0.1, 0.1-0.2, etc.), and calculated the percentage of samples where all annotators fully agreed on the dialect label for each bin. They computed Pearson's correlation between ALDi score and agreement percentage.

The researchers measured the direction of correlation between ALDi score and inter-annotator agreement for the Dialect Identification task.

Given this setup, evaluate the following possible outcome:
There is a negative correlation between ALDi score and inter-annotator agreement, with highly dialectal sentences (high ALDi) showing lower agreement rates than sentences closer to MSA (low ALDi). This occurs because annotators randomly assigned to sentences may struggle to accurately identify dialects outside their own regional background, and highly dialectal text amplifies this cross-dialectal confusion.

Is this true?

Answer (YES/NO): NO